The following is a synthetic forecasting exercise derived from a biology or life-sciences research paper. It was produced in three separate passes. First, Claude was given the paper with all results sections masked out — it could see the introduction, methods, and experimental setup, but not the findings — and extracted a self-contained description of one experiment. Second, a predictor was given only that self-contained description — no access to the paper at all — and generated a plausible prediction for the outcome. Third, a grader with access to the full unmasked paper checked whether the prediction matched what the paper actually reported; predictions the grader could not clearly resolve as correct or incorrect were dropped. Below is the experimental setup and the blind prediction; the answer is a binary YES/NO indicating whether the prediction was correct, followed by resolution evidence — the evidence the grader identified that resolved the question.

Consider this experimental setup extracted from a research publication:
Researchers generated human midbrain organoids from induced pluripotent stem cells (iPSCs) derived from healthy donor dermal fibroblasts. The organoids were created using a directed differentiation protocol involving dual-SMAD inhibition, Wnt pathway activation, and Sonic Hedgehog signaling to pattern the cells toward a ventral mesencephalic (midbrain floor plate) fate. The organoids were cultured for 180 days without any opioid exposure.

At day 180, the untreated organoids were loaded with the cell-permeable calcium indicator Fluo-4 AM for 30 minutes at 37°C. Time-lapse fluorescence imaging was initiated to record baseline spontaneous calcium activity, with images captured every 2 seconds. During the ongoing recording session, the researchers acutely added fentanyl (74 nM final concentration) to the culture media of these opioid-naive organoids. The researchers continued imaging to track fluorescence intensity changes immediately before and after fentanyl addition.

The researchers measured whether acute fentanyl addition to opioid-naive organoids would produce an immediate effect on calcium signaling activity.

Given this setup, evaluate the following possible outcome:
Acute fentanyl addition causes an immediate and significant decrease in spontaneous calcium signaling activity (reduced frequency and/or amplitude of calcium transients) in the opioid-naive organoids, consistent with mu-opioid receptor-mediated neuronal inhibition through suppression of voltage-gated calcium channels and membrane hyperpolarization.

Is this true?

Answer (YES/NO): YES